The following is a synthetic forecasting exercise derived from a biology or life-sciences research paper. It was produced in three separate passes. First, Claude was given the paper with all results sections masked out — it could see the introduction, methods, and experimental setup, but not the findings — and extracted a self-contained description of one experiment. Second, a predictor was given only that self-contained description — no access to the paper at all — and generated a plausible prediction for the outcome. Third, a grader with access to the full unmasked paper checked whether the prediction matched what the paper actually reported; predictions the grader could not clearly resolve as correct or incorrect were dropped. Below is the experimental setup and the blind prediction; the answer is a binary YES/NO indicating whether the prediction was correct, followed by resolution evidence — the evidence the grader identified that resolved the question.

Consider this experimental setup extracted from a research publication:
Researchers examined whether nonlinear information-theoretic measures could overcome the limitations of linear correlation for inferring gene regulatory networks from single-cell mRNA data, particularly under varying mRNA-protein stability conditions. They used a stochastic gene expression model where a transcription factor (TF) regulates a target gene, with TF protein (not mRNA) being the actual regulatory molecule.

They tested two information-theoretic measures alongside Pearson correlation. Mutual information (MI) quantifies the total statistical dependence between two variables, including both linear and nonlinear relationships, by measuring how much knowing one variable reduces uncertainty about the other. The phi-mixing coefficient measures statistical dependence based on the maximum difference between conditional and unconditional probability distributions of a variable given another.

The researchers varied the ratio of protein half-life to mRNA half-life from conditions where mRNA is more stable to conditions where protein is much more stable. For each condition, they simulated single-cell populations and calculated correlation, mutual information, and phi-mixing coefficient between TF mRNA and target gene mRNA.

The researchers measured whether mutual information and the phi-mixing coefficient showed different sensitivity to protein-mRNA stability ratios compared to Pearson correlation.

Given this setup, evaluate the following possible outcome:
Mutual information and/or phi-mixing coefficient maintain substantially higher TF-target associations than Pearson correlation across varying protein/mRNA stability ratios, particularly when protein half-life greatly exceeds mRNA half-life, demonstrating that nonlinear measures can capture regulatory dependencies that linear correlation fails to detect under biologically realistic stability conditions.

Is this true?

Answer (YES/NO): NO